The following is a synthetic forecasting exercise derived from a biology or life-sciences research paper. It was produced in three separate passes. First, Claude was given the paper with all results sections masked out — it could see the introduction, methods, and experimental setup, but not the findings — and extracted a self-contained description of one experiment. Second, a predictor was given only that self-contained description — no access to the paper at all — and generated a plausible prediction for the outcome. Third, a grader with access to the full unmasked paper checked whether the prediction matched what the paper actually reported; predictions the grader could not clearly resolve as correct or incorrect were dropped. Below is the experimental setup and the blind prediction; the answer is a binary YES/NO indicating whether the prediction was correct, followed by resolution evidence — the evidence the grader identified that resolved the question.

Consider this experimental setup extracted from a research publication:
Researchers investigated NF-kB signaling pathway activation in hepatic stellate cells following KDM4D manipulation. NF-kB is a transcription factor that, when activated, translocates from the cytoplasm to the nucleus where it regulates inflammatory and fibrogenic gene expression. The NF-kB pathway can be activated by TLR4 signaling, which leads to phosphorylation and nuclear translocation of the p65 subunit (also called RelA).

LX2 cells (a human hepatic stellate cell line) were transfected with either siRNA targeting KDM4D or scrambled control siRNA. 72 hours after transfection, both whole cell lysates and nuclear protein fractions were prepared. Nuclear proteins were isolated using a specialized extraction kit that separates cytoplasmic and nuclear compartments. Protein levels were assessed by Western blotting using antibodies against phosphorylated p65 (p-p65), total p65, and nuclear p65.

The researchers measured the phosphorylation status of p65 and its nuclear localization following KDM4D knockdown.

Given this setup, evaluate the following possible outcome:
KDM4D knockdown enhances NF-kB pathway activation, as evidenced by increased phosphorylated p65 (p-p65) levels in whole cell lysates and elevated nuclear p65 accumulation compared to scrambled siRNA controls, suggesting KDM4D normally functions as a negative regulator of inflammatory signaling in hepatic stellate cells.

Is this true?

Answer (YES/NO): NO